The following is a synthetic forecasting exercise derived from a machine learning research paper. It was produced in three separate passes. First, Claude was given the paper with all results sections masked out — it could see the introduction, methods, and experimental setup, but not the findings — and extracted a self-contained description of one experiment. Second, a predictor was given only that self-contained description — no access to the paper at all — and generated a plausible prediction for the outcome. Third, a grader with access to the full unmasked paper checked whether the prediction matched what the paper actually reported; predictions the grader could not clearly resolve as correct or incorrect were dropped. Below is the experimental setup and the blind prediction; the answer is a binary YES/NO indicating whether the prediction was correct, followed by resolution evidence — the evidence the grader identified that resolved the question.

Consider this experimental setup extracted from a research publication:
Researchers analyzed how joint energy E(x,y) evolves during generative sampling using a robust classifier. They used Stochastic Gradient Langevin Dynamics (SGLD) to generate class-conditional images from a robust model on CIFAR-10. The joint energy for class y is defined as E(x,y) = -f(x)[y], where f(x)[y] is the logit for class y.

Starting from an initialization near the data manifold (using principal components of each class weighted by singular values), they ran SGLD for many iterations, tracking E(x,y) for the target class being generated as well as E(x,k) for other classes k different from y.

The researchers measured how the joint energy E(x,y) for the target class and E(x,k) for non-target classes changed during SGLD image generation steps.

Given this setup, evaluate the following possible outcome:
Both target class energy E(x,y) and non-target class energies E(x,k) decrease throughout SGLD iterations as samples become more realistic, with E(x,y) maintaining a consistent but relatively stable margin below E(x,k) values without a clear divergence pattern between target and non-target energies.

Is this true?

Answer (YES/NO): NO